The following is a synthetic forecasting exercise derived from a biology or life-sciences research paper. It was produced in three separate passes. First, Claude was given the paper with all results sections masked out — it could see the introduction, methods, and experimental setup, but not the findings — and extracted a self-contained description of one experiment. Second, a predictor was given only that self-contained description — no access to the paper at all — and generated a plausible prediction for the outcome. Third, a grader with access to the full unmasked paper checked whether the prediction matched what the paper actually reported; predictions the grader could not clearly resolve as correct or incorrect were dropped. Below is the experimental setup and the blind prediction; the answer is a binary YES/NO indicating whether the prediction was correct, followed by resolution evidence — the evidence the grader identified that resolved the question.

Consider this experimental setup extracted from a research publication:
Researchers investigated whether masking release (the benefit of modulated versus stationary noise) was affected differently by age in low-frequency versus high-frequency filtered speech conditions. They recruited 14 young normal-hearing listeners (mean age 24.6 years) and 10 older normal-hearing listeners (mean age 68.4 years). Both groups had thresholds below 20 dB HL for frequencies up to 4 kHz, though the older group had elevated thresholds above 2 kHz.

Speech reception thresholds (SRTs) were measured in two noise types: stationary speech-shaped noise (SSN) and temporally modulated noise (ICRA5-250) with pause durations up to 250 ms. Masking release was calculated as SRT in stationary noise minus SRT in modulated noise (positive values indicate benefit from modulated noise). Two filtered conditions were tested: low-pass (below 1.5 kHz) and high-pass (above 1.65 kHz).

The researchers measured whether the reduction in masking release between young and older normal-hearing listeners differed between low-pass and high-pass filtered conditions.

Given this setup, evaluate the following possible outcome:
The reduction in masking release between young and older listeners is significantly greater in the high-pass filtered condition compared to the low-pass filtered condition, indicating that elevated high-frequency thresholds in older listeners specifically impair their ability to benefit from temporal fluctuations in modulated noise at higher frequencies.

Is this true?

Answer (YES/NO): NO